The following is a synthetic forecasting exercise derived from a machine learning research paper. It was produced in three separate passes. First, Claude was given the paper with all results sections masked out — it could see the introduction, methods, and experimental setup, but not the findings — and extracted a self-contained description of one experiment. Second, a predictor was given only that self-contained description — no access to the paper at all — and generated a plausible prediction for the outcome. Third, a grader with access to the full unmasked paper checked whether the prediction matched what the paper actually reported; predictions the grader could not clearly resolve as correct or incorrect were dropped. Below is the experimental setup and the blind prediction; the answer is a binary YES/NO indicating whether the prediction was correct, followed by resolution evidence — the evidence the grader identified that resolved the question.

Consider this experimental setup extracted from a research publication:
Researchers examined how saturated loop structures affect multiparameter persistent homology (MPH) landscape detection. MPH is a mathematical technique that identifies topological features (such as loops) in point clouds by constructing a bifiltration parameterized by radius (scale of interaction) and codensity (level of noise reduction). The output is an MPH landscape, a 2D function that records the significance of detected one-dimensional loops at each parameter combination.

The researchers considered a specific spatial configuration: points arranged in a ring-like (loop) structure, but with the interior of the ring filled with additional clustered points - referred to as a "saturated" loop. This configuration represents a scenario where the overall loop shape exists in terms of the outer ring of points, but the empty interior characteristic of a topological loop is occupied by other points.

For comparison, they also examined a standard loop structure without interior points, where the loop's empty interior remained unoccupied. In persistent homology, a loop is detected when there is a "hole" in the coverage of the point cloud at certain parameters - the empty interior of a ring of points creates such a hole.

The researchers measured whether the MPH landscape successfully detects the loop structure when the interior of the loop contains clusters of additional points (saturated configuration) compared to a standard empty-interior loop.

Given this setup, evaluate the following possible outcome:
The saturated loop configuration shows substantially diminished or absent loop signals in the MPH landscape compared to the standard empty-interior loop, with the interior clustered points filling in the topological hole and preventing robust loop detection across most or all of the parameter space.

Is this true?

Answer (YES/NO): YES